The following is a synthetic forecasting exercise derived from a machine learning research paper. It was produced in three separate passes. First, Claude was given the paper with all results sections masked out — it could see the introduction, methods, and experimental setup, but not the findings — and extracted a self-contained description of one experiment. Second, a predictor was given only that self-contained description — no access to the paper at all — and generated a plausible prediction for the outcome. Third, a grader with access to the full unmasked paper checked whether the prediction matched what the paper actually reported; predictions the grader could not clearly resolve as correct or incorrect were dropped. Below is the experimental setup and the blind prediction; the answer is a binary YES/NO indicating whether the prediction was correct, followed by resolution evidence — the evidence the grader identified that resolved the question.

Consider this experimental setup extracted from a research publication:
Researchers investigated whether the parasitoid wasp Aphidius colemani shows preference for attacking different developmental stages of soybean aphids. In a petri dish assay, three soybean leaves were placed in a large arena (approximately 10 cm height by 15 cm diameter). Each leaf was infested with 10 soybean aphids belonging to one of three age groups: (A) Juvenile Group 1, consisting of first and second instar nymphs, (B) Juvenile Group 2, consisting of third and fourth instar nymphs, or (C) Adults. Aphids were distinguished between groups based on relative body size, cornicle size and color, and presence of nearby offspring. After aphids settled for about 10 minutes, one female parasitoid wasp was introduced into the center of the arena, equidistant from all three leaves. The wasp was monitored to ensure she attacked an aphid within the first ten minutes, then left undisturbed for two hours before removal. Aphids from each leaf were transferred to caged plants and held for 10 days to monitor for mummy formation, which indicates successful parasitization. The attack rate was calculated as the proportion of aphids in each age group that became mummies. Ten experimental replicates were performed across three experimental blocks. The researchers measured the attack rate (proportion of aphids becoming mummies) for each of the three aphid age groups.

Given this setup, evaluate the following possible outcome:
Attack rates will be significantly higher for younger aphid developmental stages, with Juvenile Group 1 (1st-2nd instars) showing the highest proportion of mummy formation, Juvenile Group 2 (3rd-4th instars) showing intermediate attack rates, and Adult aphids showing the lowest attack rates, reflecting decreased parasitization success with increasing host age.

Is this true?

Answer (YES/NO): NO